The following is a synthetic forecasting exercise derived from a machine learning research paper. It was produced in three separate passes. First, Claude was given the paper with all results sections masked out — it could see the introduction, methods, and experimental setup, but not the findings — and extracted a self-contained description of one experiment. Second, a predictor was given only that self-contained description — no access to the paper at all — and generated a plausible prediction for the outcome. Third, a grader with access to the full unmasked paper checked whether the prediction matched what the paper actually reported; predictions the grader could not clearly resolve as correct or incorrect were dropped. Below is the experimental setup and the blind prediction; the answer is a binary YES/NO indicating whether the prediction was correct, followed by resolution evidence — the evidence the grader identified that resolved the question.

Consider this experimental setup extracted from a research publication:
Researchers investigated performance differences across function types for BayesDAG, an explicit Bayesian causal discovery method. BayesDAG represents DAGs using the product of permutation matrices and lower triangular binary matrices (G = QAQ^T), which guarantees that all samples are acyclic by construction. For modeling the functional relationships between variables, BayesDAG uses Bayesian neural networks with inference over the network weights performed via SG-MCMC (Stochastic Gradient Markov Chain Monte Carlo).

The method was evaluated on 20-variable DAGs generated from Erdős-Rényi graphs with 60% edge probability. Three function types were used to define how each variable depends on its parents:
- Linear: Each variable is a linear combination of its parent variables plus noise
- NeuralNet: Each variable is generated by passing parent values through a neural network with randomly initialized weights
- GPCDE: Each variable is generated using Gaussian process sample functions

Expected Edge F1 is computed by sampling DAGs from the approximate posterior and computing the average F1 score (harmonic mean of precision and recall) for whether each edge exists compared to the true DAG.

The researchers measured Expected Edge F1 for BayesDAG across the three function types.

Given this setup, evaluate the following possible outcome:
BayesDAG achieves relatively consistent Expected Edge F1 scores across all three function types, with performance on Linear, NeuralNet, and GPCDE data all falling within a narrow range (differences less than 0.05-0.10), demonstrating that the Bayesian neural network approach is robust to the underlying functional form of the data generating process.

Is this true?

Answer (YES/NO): NO